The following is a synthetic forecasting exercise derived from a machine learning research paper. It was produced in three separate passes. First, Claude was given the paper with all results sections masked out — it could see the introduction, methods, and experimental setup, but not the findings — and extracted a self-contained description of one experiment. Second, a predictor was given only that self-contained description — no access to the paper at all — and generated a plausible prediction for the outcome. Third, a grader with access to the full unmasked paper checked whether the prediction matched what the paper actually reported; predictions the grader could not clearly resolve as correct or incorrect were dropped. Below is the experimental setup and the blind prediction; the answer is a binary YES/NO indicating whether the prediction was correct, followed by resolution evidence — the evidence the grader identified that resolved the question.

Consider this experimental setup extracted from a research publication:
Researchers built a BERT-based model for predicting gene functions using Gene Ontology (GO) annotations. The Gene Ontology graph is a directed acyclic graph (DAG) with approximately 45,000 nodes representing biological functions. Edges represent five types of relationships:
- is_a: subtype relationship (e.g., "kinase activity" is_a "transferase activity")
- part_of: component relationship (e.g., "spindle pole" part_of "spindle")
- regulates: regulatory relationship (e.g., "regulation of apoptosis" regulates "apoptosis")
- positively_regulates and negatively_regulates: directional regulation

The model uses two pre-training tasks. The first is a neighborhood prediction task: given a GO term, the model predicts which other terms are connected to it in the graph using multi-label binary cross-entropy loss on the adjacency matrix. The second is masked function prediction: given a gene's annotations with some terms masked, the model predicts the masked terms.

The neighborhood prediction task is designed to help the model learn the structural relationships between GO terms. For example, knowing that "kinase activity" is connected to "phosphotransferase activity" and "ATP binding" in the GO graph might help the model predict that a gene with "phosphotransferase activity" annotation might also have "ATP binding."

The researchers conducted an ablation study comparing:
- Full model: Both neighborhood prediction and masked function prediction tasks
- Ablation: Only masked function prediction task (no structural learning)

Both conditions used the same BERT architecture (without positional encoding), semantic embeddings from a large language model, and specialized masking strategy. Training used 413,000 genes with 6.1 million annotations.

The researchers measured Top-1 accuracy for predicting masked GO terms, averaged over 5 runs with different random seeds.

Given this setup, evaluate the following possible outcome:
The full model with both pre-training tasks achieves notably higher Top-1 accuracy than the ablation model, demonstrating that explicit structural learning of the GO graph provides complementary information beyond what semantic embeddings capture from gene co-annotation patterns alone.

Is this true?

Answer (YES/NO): YES